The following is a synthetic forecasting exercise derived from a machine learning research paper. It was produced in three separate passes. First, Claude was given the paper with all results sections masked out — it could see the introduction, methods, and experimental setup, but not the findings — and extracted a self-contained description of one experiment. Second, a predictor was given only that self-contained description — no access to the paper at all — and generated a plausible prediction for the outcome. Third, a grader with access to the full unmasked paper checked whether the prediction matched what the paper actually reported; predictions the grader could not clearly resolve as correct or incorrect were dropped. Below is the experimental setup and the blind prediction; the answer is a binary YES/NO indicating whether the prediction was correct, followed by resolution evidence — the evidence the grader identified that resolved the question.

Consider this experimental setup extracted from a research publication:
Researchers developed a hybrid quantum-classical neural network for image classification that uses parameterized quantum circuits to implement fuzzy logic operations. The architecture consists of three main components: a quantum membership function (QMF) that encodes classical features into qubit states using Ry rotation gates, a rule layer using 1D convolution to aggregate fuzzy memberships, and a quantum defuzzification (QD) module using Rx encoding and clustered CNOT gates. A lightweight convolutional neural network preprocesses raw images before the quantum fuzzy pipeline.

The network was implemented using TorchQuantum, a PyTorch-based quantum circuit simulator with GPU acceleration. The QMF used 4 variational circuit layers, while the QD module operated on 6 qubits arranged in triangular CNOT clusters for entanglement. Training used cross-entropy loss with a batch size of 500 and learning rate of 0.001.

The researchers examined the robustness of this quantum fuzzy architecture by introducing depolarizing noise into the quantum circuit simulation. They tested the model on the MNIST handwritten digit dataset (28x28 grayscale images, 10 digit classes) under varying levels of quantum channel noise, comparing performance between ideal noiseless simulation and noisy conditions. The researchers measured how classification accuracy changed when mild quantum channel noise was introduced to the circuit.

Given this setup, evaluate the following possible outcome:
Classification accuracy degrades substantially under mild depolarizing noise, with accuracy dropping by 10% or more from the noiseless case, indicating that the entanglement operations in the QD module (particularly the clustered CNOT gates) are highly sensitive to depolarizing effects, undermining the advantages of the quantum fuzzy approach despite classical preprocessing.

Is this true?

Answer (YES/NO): NO